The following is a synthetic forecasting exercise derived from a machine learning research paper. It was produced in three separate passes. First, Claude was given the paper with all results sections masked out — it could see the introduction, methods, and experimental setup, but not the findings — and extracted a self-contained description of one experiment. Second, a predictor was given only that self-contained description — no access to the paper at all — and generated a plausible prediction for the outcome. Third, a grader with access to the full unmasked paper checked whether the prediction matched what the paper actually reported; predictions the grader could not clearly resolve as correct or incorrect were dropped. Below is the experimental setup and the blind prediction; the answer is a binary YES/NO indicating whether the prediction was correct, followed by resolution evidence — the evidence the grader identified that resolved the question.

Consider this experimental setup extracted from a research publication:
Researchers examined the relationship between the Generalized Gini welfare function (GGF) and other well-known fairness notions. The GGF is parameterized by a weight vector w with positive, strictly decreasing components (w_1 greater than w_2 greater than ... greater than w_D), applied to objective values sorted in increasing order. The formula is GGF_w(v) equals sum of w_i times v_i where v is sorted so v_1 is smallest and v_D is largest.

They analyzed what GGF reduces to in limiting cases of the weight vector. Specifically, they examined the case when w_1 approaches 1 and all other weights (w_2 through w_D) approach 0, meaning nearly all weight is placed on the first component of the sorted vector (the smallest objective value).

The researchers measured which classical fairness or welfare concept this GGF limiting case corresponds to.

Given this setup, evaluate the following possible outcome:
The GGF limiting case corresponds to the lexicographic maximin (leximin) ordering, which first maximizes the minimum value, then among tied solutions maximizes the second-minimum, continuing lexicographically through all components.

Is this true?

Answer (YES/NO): NO